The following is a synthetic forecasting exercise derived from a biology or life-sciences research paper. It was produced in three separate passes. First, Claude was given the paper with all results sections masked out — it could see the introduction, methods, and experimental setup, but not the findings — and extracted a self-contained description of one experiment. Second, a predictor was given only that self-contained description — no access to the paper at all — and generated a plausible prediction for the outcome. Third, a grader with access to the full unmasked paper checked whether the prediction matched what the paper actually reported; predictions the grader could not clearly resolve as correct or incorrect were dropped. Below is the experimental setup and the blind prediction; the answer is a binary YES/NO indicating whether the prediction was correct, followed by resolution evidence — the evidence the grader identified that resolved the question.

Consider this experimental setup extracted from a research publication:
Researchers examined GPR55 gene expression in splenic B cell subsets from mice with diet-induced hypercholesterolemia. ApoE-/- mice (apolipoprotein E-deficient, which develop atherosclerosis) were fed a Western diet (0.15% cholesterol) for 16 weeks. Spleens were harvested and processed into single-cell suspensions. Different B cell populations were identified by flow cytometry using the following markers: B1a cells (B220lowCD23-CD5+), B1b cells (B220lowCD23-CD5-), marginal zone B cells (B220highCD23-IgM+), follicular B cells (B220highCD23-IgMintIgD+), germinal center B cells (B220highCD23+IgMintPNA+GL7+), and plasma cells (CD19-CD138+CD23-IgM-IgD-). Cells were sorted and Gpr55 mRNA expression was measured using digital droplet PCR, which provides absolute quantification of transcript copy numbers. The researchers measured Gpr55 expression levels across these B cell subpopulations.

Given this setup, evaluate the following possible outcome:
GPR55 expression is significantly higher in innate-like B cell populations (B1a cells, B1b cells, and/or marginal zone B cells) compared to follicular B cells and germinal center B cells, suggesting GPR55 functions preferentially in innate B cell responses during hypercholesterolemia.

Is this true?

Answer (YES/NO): NO